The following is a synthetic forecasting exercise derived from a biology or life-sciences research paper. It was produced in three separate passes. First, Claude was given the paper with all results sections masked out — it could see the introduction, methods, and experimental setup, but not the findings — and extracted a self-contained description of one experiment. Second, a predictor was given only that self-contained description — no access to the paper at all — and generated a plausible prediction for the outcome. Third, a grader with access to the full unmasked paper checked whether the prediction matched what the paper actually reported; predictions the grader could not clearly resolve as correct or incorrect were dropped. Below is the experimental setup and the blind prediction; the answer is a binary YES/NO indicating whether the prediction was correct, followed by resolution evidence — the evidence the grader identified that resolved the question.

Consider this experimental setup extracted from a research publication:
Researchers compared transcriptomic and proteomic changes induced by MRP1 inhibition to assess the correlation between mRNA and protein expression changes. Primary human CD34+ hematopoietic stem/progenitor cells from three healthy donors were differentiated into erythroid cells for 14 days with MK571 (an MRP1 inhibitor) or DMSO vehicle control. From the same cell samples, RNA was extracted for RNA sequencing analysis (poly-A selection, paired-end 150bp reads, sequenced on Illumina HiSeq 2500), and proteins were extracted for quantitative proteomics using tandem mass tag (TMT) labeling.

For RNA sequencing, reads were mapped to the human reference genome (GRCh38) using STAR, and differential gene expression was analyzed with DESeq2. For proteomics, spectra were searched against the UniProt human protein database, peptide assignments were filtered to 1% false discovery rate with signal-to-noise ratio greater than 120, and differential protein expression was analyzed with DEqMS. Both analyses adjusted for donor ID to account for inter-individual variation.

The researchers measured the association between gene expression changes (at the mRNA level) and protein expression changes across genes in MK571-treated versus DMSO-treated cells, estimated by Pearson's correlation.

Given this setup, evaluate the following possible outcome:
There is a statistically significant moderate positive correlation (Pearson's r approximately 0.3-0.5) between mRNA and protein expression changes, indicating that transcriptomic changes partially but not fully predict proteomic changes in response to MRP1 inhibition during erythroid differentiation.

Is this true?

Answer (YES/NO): YES